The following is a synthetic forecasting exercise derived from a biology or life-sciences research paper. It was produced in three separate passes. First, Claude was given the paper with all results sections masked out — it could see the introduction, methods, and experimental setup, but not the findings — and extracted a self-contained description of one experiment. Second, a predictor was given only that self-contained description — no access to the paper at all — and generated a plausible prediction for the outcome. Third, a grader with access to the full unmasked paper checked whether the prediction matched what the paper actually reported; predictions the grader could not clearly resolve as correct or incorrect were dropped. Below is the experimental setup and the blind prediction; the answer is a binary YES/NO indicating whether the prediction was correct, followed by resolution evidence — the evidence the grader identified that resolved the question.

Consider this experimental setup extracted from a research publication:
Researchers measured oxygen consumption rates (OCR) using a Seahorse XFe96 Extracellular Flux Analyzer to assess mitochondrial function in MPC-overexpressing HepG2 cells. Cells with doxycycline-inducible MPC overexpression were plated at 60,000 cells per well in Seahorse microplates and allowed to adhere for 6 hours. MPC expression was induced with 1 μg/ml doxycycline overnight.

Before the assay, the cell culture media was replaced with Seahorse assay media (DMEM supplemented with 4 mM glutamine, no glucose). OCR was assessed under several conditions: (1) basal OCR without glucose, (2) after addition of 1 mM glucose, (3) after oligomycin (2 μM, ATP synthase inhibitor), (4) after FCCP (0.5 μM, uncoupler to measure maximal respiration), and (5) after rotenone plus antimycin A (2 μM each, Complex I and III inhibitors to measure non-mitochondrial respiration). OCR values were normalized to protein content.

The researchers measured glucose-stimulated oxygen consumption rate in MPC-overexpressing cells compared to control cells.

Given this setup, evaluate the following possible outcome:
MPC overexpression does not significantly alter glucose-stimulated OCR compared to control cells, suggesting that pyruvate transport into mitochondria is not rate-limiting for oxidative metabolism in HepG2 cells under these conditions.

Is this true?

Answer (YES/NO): NO